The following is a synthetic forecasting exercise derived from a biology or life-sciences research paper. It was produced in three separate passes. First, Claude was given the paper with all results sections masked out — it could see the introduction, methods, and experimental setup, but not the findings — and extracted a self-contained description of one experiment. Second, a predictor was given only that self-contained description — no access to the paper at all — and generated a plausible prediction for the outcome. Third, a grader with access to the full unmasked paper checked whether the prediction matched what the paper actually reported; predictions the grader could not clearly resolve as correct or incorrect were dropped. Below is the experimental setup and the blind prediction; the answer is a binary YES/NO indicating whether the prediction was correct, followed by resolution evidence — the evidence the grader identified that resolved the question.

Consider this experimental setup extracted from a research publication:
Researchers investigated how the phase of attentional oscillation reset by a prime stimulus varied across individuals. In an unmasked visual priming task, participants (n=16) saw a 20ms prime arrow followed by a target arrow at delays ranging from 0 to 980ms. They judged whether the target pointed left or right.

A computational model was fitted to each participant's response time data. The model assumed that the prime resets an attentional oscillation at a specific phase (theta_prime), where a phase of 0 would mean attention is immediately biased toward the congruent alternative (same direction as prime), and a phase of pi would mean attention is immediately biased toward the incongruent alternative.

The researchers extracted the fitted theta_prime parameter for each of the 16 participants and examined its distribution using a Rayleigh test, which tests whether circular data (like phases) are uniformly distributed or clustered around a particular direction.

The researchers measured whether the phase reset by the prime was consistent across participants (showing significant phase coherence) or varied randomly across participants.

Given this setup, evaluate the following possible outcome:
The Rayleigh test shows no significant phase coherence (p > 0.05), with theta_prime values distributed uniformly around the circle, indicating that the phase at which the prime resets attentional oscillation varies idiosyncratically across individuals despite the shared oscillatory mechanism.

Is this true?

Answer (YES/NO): NO